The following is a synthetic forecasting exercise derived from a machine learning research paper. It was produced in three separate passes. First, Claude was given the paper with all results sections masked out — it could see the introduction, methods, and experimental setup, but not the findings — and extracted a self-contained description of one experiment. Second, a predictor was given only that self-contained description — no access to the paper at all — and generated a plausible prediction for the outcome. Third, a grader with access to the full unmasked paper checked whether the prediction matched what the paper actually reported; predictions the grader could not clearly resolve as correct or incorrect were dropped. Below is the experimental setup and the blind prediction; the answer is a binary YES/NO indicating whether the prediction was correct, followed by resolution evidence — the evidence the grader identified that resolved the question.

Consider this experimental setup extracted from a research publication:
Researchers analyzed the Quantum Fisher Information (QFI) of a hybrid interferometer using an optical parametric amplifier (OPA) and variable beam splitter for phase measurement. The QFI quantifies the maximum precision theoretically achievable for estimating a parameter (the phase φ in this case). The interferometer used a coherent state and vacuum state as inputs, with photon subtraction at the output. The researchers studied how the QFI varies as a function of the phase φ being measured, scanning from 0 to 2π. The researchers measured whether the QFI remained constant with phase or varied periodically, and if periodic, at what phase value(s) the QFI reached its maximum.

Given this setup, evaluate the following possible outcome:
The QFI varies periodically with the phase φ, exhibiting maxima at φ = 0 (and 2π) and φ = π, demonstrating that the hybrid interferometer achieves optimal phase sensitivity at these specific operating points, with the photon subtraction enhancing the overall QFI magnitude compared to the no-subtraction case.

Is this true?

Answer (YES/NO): NO